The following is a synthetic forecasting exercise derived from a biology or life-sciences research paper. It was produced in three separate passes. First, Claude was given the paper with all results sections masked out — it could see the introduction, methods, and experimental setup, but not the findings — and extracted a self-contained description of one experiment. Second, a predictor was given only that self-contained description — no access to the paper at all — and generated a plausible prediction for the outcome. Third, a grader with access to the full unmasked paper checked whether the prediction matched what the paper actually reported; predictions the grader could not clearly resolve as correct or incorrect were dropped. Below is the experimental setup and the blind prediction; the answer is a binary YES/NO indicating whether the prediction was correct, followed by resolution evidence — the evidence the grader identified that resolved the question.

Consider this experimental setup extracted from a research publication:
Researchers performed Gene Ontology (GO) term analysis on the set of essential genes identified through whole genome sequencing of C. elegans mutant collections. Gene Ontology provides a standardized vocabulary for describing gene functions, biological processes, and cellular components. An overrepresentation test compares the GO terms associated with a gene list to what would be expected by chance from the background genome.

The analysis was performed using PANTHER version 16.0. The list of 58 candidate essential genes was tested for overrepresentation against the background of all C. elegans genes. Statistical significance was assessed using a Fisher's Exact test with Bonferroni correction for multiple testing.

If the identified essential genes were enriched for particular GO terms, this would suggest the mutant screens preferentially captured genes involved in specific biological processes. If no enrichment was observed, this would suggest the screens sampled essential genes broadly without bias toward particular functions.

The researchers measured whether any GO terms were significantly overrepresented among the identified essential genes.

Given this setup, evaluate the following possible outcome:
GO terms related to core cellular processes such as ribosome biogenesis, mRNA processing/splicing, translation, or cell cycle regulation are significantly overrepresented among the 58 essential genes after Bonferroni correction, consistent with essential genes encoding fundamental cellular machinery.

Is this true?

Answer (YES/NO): NO